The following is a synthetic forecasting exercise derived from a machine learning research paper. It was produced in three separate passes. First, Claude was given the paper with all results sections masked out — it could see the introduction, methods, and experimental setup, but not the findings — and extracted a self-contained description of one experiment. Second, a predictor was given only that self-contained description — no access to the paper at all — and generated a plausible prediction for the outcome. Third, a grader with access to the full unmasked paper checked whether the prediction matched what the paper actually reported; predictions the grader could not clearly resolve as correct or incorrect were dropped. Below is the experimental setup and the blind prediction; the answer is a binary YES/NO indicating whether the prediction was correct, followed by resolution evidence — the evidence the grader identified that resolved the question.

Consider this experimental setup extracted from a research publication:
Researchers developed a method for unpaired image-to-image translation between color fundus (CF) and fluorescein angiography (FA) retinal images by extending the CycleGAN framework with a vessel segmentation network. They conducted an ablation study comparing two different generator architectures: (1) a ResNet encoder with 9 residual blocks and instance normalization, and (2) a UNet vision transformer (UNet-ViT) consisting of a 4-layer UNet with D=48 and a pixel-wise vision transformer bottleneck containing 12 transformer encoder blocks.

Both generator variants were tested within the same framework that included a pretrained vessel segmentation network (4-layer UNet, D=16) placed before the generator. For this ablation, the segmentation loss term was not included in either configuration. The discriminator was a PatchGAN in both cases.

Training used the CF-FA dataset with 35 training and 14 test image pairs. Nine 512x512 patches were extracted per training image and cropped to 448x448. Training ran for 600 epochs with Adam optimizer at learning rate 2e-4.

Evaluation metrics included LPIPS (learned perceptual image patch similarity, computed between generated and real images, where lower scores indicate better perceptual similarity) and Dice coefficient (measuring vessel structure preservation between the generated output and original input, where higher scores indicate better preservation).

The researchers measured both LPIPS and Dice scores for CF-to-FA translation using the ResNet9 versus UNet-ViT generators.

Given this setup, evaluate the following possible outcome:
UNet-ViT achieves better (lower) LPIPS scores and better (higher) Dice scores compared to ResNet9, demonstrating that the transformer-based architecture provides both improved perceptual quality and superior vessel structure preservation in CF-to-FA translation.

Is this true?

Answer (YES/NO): NO